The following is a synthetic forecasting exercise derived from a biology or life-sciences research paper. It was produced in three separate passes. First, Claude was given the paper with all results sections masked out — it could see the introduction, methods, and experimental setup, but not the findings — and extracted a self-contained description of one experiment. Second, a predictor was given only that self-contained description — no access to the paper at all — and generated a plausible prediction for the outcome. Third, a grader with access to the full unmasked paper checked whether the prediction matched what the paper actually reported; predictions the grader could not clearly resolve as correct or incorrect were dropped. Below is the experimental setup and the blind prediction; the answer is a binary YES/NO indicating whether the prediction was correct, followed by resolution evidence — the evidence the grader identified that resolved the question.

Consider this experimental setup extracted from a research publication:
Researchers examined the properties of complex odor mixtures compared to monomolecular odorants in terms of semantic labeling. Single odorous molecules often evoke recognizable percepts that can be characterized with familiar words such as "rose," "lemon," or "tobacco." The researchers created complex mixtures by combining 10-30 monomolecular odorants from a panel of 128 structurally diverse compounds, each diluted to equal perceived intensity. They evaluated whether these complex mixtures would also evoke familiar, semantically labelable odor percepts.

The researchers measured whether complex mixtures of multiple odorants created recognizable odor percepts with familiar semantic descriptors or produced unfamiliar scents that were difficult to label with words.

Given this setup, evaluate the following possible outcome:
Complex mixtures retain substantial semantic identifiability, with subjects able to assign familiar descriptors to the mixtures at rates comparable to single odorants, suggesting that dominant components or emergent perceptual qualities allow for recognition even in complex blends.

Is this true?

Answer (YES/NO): NO